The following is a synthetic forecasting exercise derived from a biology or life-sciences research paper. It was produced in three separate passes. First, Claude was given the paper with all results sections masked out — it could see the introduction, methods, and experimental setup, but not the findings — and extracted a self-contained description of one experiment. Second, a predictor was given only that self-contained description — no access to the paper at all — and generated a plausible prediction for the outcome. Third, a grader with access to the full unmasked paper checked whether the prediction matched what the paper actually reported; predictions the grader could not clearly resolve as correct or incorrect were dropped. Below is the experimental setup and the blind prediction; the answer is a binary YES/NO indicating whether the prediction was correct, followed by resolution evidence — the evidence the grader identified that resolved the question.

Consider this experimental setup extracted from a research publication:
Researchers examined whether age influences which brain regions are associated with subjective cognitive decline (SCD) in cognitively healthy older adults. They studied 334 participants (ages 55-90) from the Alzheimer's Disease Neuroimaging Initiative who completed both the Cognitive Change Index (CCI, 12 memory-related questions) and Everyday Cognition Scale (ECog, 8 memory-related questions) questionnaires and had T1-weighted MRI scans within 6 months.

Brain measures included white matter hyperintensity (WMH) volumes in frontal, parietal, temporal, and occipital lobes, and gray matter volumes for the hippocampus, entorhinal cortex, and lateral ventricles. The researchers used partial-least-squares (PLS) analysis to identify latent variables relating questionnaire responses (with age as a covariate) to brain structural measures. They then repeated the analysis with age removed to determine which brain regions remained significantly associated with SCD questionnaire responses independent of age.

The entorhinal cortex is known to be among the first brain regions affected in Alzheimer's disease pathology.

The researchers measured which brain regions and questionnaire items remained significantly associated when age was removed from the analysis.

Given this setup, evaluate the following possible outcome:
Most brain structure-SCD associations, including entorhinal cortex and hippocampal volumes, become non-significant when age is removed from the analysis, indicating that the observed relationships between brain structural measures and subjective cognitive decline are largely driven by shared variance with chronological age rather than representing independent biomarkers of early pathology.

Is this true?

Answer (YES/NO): NO